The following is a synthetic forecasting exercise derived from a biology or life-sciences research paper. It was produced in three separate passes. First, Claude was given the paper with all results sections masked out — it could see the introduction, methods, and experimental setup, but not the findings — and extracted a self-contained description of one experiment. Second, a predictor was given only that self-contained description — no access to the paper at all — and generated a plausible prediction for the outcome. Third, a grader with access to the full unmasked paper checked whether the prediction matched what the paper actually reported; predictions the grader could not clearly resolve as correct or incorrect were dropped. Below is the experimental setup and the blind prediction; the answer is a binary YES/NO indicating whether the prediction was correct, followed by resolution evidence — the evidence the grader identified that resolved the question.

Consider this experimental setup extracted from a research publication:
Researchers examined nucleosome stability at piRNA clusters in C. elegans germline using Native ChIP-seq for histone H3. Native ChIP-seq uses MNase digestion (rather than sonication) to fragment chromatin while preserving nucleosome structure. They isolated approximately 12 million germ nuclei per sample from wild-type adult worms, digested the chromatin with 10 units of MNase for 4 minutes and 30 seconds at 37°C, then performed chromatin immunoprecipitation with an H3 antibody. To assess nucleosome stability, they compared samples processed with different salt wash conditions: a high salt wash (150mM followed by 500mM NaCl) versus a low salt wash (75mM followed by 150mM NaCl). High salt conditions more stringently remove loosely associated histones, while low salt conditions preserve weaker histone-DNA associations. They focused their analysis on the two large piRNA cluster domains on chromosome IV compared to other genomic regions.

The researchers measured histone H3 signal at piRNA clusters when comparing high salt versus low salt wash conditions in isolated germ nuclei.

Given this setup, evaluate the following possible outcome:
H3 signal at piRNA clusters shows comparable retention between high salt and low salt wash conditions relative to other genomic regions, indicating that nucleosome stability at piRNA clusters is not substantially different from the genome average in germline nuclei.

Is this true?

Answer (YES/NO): NO